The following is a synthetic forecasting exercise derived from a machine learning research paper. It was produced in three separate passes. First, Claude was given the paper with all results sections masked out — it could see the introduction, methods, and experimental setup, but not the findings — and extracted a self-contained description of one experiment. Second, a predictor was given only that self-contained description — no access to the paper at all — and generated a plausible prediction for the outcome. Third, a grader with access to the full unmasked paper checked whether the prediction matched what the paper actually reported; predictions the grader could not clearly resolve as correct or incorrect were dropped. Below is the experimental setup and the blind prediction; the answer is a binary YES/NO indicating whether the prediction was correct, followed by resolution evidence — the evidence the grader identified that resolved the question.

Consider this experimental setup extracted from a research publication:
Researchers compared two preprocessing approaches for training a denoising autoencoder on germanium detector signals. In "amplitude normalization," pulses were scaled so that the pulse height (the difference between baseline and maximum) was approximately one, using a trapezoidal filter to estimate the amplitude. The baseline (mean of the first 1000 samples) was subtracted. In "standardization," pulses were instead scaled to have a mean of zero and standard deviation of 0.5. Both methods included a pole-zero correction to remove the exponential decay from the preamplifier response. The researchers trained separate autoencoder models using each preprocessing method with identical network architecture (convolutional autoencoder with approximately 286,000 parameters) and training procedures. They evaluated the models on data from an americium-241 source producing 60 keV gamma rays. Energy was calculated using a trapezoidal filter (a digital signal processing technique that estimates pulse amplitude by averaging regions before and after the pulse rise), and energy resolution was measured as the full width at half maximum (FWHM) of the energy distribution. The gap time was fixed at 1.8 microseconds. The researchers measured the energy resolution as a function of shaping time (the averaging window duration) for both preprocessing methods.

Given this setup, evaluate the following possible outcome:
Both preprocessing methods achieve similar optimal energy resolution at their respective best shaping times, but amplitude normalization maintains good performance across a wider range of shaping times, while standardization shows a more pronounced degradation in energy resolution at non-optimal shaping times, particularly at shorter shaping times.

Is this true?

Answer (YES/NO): NO